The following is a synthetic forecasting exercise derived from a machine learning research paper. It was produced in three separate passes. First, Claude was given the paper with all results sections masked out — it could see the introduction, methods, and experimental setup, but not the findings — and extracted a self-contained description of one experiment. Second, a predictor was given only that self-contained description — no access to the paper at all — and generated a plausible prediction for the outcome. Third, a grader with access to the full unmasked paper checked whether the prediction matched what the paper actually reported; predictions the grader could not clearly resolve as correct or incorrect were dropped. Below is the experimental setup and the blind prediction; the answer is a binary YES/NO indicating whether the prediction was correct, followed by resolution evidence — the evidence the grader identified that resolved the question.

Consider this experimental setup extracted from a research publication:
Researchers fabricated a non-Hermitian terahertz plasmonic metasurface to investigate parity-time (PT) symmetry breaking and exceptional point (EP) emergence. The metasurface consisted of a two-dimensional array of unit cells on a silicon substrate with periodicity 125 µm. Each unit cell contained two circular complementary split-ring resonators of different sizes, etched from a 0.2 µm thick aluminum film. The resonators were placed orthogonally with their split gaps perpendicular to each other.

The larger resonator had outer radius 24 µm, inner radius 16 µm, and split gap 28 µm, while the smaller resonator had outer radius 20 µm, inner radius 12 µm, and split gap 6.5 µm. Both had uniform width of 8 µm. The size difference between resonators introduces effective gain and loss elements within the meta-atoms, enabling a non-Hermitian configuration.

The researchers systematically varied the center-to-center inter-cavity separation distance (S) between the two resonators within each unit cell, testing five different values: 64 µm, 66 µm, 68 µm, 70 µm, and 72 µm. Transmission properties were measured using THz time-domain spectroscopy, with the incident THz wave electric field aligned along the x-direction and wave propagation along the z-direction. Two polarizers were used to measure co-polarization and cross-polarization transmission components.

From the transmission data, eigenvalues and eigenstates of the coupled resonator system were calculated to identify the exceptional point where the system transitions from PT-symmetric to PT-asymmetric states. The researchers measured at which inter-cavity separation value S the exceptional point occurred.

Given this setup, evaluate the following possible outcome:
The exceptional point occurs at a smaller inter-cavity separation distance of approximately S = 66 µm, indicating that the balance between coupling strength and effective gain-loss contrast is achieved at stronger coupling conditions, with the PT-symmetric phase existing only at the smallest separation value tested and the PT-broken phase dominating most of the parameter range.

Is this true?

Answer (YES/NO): NO